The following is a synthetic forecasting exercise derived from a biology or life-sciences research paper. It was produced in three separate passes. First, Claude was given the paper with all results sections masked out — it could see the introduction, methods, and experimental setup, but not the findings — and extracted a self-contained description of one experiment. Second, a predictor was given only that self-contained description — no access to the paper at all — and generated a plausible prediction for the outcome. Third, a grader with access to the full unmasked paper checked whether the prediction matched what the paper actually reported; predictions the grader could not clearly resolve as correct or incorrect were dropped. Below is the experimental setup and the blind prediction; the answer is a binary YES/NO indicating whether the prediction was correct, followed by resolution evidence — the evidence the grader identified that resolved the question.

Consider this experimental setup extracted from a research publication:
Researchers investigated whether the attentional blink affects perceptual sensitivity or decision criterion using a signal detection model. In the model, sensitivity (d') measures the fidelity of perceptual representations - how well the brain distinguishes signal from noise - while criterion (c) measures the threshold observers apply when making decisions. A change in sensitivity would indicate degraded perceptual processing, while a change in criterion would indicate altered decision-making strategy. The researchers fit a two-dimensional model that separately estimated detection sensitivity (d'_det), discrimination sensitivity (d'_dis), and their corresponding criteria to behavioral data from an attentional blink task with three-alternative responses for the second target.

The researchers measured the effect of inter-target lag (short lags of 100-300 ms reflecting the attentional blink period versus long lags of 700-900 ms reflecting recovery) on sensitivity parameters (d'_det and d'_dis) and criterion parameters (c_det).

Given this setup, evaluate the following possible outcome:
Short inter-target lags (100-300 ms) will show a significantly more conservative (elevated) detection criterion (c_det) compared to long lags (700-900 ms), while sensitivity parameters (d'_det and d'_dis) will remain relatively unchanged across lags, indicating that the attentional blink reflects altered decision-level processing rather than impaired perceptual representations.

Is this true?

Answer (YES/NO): NO